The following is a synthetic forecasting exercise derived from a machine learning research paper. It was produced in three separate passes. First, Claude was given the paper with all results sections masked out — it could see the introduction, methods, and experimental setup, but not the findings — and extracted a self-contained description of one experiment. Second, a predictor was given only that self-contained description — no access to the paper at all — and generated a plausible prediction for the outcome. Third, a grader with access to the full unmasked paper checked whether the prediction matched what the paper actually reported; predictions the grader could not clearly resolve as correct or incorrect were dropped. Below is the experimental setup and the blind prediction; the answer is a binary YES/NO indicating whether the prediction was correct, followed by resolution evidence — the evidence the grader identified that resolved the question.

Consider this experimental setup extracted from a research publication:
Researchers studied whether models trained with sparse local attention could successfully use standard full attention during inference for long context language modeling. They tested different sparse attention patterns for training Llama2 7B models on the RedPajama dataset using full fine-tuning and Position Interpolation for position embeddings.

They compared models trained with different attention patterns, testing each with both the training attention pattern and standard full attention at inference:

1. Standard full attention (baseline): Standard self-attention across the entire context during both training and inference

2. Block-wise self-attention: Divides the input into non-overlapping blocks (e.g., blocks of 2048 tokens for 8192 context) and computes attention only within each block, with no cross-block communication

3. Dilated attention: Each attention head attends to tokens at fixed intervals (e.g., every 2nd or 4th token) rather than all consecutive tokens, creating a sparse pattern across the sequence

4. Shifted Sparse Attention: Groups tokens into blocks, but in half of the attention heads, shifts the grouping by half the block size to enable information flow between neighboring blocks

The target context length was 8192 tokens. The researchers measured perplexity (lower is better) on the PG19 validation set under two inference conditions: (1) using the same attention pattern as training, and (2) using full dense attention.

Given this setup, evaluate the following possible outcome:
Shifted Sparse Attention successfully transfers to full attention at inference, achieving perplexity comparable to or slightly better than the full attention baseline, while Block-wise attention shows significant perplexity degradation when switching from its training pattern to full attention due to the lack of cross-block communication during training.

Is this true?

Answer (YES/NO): NO